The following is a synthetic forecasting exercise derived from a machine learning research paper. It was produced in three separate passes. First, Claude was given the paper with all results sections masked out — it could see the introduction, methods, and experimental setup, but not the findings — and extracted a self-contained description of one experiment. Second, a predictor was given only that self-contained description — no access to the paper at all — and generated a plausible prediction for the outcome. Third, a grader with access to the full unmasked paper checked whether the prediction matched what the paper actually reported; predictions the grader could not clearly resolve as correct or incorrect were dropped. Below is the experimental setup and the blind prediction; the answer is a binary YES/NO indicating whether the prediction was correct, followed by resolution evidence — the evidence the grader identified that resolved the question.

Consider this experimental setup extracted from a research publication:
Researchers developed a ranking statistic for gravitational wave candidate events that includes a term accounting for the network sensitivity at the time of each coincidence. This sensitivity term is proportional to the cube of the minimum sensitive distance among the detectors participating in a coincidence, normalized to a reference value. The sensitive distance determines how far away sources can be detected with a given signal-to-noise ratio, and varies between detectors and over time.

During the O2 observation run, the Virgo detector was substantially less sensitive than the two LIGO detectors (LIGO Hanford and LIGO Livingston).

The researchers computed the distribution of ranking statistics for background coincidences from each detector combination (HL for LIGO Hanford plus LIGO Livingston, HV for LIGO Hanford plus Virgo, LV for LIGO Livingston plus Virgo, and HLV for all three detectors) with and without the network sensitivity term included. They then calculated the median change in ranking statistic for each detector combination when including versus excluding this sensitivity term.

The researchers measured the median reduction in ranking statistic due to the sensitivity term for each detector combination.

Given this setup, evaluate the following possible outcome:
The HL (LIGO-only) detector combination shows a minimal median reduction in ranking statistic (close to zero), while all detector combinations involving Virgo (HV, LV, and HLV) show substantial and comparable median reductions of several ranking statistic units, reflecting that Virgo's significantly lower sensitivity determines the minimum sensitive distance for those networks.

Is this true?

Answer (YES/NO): YES